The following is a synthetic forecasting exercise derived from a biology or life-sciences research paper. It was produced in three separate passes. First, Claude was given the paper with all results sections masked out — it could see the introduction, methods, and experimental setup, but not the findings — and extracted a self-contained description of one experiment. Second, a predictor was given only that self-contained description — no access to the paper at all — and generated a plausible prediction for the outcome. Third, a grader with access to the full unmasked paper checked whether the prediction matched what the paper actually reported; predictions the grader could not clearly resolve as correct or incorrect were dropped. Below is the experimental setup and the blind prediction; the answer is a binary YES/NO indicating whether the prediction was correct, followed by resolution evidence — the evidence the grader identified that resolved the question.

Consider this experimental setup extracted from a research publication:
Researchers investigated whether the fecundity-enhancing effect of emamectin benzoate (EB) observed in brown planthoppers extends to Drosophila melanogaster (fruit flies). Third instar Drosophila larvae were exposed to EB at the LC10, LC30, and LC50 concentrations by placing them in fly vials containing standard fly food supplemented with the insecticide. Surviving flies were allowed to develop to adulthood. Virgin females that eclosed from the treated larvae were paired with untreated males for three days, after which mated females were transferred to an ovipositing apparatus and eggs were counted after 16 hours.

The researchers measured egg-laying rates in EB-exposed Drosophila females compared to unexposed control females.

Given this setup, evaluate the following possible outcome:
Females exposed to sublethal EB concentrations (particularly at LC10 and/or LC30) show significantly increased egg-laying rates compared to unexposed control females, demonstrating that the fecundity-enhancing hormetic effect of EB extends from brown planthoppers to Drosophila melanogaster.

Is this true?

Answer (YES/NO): NO